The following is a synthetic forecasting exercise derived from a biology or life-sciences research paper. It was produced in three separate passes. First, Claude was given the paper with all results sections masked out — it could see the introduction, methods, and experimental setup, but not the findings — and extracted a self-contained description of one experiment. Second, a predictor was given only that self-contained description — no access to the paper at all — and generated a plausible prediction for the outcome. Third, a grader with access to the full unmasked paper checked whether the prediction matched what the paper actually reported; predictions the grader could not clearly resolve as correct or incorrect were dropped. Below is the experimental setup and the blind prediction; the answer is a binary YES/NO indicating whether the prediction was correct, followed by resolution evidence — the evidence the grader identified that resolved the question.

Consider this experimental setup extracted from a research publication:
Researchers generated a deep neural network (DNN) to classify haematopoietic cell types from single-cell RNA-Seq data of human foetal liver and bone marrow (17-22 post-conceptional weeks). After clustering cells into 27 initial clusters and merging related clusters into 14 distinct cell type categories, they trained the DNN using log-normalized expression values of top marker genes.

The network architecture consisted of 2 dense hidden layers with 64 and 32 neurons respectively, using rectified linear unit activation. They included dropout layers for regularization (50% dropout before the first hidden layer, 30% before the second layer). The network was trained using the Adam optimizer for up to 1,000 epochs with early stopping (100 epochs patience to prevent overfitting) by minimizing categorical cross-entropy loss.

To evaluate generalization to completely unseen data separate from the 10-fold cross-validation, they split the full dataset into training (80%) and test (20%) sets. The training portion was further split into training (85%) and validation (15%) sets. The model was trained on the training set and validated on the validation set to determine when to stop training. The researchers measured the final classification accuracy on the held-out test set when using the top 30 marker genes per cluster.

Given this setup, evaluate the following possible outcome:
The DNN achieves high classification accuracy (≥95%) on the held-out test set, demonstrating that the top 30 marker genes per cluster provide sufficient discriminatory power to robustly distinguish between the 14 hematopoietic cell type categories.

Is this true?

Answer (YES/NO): NO